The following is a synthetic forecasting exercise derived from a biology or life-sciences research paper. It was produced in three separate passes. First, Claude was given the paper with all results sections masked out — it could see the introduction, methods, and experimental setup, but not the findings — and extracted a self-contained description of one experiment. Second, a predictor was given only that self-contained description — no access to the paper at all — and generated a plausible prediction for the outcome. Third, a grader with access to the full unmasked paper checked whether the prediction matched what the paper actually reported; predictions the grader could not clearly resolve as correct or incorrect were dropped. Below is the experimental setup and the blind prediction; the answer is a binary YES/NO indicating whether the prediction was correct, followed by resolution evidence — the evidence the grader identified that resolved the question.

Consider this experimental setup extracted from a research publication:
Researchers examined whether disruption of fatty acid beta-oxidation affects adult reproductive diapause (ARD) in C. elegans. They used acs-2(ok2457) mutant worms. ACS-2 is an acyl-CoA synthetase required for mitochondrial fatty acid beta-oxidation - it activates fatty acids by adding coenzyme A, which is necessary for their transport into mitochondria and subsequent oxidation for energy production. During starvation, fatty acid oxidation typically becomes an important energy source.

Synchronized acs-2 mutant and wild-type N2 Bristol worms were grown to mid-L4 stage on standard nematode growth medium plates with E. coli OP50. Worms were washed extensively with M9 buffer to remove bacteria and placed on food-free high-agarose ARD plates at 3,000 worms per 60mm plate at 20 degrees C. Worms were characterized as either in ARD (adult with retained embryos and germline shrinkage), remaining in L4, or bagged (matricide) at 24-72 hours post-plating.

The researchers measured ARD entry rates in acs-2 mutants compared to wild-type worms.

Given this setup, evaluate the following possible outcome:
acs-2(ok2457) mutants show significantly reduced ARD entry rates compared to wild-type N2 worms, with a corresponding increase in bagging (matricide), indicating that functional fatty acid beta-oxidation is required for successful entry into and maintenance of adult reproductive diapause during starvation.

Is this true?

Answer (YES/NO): NO